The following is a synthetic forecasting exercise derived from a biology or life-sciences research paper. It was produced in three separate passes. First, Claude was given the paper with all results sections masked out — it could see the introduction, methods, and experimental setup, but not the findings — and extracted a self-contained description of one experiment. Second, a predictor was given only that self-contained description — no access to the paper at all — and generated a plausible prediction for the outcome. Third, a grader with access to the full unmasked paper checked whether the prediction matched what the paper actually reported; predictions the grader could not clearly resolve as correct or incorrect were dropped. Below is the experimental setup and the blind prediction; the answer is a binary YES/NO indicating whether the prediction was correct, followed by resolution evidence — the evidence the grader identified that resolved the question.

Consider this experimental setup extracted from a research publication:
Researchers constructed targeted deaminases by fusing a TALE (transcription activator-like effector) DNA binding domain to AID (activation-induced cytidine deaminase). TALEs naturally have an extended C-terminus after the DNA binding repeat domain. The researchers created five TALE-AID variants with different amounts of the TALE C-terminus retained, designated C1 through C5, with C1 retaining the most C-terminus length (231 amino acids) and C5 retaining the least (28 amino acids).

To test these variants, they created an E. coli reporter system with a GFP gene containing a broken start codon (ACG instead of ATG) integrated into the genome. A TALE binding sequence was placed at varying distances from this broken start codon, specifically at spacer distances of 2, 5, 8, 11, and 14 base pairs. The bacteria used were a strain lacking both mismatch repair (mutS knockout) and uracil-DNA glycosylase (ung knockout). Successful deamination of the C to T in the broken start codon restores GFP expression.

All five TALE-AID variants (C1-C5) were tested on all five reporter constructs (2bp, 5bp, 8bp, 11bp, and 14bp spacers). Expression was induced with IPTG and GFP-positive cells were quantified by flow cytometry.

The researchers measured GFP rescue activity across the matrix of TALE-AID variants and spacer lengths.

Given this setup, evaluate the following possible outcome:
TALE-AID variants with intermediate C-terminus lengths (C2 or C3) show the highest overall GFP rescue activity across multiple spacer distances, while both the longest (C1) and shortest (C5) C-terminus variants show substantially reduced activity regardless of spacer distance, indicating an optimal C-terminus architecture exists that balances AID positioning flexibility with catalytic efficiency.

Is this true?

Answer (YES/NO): NO